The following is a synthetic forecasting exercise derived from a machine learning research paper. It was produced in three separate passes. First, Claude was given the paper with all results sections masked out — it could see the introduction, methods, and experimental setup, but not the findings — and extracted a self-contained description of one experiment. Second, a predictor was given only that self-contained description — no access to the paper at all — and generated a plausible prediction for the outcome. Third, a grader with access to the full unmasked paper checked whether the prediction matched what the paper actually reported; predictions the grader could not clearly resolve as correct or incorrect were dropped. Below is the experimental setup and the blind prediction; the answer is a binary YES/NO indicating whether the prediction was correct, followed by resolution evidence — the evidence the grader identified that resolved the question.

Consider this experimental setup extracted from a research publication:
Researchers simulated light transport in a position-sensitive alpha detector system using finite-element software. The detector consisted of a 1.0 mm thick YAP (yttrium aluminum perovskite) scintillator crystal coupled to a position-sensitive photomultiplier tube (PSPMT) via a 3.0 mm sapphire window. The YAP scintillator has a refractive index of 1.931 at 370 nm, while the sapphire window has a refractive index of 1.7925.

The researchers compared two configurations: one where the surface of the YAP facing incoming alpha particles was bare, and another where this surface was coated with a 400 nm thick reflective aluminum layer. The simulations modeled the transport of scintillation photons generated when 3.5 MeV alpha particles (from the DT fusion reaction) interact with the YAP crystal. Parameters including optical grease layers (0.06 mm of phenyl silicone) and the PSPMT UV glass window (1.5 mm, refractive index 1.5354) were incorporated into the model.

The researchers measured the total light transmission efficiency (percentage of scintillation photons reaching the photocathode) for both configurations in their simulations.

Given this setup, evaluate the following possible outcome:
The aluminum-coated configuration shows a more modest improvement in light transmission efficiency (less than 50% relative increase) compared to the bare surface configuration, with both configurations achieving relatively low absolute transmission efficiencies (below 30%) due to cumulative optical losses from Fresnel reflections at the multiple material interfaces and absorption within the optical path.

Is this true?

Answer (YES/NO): NO